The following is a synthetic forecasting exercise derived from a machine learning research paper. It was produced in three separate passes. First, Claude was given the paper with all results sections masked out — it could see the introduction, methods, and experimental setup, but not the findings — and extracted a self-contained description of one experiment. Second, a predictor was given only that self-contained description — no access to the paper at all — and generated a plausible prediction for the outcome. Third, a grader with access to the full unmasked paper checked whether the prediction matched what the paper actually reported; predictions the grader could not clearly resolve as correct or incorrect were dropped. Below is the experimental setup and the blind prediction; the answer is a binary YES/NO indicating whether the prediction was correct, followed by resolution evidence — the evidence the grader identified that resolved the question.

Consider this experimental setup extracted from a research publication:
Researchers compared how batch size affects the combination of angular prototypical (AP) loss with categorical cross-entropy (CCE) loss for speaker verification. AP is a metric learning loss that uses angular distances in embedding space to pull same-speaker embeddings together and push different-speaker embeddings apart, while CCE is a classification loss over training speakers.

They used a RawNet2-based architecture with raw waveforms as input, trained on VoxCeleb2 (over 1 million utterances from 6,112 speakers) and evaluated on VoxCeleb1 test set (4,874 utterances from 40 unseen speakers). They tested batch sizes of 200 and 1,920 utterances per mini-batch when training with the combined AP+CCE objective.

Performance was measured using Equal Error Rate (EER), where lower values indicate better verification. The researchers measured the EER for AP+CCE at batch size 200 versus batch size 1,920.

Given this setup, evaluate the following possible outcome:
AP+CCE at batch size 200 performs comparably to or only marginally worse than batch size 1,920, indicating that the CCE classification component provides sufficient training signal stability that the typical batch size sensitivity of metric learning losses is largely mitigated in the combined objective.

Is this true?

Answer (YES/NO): NO